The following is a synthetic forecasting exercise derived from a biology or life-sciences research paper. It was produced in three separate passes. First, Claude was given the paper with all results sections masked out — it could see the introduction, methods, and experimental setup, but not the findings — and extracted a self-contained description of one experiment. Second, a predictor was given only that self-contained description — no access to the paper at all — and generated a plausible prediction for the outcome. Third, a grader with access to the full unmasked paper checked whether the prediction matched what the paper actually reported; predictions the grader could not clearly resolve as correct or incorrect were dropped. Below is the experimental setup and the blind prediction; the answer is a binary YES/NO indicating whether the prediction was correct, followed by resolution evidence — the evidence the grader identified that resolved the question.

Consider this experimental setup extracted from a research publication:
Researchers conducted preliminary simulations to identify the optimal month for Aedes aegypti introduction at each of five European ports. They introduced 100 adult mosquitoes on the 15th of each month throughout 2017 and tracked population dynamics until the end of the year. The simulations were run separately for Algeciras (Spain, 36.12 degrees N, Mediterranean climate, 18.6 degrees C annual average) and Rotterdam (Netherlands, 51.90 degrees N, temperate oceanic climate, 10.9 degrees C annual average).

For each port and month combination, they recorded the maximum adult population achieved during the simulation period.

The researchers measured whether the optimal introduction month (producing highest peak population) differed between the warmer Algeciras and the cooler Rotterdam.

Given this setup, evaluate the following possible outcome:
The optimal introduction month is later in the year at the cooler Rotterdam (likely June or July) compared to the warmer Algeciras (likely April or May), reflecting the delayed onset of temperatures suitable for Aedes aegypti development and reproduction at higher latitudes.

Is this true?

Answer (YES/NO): NO